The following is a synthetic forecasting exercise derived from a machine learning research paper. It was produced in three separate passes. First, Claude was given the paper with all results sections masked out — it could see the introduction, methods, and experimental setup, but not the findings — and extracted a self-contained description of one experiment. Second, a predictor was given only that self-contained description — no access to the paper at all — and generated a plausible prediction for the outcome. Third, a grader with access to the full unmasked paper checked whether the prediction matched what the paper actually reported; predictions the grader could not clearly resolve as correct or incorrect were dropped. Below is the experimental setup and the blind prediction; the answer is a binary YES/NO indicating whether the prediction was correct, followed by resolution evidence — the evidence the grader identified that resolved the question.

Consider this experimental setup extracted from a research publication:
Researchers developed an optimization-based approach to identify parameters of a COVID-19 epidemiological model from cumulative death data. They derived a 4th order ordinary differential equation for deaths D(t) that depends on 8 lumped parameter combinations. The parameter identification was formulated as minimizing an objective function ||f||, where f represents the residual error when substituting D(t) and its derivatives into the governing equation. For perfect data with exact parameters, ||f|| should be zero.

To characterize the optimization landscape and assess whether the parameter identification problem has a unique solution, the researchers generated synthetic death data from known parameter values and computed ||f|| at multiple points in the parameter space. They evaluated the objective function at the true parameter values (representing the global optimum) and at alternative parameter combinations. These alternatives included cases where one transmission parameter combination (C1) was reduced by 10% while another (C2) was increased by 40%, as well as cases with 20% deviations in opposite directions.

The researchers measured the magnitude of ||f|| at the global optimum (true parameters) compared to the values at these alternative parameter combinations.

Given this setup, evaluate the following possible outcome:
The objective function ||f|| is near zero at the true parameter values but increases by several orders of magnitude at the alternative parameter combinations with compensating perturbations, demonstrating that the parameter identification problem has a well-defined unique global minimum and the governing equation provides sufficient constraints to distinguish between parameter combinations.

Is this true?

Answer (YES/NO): YES